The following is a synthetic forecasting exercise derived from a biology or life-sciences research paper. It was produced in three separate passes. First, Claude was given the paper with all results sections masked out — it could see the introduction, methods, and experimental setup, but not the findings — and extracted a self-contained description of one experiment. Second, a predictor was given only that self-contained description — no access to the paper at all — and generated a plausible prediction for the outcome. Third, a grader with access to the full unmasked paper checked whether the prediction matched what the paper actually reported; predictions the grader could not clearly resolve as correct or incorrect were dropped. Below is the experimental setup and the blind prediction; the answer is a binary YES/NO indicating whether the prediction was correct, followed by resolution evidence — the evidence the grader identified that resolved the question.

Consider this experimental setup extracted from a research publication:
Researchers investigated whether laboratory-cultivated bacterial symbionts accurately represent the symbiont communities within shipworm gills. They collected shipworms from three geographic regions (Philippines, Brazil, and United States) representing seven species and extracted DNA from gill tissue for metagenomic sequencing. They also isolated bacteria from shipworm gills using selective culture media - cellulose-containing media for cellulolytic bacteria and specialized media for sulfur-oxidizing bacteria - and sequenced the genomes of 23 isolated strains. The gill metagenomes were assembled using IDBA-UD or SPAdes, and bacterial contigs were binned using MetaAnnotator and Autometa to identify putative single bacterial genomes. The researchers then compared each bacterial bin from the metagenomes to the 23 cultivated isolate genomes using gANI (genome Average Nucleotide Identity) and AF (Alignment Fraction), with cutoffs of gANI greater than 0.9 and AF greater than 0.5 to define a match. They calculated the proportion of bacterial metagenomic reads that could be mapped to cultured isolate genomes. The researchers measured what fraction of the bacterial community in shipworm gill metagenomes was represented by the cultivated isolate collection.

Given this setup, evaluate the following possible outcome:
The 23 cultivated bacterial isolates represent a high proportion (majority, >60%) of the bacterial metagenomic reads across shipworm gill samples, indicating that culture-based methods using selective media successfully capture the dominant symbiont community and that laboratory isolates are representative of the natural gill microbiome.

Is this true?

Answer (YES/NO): YES